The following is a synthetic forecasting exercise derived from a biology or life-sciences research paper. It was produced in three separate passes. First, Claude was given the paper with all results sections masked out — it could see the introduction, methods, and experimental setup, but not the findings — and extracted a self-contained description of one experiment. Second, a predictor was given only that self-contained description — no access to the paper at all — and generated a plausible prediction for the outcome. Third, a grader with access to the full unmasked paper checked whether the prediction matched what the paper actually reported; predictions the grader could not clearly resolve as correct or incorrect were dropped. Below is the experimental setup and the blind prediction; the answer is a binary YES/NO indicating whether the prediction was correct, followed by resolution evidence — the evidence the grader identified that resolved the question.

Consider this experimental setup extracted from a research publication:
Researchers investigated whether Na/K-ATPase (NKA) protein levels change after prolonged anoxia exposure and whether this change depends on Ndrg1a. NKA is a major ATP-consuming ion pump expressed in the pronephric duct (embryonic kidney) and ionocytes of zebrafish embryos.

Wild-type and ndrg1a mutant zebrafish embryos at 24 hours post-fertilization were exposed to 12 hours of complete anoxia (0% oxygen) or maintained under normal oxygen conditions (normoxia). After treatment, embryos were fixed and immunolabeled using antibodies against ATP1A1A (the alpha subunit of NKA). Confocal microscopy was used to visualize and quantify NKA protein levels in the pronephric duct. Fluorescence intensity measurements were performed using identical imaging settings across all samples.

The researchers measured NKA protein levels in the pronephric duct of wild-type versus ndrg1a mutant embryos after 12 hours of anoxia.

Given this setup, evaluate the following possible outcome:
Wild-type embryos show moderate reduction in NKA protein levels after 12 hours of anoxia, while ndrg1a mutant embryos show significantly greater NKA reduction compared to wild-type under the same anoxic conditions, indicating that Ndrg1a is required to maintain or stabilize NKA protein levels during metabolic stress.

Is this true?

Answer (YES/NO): NO